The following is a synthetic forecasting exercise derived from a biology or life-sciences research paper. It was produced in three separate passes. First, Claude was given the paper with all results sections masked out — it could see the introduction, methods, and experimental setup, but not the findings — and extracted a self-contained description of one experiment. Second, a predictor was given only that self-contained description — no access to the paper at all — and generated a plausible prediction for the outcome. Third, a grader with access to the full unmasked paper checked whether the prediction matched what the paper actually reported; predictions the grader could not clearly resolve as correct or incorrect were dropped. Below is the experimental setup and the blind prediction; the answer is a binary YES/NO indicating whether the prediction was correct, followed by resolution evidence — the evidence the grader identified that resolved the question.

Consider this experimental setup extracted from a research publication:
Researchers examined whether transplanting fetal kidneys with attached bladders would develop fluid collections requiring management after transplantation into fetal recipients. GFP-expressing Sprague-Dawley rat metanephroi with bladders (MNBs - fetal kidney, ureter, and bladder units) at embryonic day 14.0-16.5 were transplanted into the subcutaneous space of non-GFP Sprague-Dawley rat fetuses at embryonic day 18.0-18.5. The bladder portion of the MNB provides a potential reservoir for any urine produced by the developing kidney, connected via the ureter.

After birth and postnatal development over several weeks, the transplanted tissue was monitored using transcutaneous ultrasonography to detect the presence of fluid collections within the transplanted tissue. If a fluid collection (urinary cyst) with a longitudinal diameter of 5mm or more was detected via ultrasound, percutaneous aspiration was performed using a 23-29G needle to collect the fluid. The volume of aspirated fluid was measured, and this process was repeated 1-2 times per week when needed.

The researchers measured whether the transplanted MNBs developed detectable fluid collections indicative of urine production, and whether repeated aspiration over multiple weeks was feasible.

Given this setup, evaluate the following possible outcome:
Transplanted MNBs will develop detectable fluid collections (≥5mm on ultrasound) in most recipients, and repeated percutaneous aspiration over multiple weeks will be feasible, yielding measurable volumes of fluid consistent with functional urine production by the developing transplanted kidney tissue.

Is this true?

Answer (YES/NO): NO